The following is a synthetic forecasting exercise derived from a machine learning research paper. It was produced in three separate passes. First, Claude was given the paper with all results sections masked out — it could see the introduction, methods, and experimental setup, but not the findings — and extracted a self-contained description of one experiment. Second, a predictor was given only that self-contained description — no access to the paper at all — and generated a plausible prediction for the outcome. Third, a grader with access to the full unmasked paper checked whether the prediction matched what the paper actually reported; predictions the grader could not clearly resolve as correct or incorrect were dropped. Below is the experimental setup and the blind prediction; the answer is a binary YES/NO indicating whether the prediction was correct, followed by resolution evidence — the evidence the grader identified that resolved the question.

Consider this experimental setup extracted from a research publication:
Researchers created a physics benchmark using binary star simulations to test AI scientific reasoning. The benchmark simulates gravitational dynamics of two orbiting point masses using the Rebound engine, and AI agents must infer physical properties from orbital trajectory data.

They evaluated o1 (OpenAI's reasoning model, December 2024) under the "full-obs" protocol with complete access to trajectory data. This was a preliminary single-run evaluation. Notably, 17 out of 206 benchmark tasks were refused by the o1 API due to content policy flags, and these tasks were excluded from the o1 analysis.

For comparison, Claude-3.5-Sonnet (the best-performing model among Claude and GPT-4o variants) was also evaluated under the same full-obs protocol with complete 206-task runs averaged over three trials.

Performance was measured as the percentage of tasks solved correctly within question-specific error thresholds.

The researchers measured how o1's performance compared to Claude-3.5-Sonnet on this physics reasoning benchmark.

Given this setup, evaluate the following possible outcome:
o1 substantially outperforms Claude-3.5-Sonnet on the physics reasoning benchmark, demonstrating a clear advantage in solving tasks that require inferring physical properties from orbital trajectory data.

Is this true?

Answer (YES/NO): YES